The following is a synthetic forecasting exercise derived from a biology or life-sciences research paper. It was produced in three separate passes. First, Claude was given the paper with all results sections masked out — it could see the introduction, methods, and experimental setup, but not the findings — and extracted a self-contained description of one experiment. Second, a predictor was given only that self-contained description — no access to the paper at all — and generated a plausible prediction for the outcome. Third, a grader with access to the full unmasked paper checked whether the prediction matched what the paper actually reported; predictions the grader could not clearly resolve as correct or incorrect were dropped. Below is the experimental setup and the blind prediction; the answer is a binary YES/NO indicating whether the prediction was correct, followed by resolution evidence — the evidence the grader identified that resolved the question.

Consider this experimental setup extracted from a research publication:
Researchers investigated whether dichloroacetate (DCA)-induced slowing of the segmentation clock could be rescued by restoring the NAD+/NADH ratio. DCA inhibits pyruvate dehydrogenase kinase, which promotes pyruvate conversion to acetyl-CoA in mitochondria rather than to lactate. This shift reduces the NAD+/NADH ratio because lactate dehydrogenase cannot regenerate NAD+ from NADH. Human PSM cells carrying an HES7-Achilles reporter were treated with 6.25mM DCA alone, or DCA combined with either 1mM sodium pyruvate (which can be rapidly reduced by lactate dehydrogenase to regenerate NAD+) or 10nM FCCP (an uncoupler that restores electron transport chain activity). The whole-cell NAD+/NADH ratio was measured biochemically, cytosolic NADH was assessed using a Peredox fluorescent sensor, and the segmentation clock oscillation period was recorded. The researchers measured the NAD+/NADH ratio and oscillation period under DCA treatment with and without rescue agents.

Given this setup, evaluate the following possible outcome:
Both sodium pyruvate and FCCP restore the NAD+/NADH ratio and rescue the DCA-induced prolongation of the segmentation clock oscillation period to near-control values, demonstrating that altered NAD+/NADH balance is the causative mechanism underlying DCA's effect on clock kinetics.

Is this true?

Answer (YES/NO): YES